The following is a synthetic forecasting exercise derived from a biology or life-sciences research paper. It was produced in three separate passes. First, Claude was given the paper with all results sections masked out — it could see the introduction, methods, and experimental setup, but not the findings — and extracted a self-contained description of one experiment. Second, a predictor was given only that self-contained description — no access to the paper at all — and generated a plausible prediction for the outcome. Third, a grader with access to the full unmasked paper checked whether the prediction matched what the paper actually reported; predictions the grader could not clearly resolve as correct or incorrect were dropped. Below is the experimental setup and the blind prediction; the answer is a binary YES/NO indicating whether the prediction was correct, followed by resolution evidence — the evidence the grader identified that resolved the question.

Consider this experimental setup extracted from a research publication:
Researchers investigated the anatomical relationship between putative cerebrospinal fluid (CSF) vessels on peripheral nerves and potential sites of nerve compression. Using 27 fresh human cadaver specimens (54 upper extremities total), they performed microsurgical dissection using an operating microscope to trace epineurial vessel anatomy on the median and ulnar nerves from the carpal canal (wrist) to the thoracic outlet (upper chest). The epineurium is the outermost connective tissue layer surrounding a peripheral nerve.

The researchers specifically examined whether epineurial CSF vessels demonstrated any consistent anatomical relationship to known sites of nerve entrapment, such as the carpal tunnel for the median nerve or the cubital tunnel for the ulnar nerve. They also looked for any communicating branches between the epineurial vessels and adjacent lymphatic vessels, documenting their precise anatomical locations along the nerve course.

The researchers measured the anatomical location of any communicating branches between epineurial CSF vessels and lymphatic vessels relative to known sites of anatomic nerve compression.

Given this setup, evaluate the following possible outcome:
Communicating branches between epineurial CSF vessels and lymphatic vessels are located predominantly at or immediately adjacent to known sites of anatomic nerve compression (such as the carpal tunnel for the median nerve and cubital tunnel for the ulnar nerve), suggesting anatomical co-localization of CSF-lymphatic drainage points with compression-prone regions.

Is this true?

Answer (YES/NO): YES